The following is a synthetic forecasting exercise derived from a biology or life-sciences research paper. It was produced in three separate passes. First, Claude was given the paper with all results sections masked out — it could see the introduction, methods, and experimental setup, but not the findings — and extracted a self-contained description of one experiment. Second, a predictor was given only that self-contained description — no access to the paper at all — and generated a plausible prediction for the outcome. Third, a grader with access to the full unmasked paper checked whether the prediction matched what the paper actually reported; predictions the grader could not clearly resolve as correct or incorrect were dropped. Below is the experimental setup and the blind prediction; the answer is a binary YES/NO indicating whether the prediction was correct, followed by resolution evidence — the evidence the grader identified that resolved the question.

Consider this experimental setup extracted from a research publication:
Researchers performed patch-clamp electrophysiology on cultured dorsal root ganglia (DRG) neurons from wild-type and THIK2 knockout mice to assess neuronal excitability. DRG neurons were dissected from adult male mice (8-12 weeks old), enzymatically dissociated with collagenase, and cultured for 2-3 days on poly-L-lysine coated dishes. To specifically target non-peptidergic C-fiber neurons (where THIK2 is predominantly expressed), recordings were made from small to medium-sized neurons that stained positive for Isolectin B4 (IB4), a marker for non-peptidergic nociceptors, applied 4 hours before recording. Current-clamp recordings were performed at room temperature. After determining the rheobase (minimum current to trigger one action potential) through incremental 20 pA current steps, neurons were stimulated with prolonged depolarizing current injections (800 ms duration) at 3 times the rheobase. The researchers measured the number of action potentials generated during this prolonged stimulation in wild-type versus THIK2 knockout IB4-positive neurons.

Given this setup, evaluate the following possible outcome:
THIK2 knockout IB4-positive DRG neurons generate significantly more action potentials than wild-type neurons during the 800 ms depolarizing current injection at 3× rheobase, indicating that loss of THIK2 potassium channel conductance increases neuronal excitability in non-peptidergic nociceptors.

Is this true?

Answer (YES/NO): YES